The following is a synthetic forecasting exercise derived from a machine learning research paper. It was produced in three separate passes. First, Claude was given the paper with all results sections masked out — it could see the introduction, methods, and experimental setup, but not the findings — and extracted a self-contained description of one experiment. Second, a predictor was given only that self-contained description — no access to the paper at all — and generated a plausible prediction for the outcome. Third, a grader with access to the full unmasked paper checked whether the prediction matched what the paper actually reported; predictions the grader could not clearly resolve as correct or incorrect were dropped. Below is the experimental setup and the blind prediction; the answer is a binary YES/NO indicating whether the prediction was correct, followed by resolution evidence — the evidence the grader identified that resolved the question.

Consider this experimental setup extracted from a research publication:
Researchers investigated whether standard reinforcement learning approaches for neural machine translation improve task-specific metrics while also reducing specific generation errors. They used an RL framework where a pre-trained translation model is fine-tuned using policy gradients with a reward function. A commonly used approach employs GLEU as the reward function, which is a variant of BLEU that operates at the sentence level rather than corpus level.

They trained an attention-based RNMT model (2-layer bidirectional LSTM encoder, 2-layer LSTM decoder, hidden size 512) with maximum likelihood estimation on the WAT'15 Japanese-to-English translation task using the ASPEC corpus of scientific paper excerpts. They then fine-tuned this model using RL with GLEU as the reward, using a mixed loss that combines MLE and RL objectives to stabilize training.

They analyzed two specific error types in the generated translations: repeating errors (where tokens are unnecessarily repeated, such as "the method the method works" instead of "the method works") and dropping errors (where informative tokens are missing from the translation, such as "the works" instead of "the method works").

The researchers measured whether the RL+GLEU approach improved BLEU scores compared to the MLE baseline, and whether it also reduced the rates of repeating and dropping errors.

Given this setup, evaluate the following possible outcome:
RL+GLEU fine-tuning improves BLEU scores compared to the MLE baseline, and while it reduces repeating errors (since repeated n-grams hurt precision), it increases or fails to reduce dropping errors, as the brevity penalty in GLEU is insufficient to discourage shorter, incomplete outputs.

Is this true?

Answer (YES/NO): NO